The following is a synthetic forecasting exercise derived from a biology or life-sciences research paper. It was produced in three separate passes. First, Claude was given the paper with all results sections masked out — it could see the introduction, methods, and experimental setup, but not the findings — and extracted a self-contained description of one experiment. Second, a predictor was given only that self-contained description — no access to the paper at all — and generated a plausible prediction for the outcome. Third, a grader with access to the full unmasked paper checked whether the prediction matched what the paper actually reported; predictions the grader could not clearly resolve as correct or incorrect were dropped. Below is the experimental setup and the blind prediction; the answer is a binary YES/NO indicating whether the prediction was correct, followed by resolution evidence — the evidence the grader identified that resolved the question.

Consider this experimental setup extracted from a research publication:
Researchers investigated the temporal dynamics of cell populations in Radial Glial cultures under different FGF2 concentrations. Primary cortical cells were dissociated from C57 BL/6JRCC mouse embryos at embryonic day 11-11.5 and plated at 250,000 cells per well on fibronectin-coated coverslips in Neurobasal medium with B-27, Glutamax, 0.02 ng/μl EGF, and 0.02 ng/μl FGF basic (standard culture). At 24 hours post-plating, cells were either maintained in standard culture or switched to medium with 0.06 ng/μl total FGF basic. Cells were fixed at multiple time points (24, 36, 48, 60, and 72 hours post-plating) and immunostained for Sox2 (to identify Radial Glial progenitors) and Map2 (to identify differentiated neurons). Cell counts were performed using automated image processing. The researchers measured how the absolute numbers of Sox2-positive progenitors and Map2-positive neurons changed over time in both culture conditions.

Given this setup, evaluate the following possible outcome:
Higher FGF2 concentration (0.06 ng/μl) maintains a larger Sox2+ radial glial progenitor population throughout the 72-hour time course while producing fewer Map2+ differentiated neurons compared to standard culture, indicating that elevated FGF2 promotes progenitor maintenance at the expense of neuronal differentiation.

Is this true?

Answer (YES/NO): NO